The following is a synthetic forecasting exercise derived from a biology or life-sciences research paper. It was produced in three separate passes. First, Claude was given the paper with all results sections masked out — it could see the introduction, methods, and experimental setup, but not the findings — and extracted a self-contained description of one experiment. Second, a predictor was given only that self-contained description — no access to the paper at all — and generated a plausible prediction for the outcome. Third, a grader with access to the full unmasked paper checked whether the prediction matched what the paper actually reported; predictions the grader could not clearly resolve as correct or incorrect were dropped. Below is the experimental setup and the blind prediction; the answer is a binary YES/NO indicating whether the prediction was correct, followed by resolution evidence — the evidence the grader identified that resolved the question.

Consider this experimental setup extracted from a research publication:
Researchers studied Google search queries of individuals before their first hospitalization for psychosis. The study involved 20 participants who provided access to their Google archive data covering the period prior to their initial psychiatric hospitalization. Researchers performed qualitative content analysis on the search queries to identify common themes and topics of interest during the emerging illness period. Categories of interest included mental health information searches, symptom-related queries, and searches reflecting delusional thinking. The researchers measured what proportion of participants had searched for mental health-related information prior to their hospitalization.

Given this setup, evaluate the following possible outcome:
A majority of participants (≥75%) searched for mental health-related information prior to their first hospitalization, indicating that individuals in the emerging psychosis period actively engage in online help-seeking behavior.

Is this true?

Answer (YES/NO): YES